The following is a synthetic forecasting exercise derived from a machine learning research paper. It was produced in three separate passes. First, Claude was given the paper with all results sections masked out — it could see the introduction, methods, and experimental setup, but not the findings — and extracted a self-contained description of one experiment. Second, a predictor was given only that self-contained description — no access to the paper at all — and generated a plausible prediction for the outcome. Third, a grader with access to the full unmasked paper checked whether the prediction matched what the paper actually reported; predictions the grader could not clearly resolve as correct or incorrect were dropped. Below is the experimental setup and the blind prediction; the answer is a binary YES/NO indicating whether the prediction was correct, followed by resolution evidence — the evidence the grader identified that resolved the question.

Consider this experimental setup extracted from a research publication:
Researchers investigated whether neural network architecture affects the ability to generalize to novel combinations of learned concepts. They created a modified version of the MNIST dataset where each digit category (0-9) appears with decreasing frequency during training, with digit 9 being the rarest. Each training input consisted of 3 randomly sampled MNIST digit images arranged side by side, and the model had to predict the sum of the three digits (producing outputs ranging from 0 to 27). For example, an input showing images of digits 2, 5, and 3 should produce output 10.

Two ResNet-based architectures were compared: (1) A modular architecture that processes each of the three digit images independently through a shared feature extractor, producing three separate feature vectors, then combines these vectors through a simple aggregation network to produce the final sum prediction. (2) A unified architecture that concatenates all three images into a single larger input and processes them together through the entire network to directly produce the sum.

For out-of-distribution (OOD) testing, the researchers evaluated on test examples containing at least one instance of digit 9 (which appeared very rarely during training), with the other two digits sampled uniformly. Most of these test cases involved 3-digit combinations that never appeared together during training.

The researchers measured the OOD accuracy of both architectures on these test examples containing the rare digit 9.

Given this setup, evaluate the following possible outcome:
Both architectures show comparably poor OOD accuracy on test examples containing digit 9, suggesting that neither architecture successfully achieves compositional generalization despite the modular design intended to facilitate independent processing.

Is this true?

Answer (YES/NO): NO